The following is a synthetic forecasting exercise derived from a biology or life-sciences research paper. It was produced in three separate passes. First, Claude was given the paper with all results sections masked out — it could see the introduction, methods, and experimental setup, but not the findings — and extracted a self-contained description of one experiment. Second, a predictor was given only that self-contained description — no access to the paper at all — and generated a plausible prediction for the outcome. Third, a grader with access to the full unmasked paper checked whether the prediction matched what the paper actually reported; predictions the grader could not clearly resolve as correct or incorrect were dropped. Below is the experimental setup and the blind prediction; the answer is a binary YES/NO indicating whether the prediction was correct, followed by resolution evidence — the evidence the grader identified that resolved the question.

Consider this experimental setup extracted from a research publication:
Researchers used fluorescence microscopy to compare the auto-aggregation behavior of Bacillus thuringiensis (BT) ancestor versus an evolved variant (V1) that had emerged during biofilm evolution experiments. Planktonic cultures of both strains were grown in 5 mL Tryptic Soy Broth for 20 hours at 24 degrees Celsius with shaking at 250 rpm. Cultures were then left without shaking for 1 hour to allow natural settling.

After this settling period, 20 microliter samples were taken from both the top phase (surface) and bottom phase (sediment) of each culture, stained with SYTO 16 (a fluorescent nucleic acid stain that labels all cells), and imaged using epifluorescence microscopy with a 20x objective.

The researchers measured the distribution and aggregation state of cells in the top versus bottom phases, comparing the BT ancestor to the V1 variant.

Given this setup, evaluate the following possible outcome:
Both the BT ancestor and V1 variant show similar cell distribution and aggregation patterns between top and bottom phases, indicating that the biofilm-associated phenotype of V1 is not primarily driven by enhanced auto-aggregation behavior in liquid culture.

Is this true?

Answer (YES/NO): NO